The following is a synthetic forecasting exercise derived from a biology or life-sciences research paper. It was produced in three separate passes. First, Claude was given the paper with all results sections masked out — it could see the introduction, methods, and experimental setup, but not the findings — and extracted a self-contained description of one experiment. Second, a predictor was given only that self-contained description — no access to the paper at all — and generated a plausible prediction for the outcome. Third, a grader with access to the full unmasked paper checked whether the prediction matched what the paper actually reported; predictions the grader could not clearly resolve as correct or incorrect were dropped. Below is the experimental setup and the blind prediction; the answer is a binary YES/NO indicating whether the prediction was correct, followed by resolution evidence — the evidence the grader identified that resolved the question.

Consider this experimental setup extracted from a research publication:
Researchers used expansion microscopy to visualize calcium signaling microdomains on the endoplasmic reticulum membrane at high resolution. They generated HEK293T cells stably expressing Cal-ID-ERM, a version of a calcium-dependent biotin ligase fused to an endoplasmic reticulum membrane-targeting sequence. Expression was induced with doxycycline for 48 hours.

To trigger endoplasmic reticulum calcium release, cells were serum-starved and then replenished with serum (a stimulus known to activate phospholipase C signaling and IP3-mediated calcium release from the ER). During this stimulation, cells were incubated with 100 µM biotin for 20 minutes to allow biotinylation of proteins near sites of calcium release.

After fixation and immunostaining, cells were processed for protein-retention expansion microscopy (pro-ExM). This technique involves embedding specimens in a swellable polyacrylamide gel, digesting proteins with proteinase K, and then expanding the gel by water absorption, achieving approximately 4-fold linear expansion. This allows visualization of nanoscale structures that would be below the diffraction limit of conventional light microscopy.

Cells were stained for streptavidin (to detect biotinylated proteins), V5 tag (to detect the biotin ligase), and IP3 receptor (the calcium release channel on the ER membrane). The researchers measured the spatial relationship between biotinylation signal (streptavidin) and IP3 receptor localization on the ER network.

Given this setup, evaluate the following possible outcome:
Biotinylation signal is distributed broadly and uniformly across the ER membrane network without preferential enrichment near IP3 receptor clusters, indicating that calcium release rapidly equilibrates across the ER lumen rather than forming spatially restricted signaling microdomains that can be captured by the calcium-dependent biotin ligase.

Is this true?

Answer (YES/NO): NO